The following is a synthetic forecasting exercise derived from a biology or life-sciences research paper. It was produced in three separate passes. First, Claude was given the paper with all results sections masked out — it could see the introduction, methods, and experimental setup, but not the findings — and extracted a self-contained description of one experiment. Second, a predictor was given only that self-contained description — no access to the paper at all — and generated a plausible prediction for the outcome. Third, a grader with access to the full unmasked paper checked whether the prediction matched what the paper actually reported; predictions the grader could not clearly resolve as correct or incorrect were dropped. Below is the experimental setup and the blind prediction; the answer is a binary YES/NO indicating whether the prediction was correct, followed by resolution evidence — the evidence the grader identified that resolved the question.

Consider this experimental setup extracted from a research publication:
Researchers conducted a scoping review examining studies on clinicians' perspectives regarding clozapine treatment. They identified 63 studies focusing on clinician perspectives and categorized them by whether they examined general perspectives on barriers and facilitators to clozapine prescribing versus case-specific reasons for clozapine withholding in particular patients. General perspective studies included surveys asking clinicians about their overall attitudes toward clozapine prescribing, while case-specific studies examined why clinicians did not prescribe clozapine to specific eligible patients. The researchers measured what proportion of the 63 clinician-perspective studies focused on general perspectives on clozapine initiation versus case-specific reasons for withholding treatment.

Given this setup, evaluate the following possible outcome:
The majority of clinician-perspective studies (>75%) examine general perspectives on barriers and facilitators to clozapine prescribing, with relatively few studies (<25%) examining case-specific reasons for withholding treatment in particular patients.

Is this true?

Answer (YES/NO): YES